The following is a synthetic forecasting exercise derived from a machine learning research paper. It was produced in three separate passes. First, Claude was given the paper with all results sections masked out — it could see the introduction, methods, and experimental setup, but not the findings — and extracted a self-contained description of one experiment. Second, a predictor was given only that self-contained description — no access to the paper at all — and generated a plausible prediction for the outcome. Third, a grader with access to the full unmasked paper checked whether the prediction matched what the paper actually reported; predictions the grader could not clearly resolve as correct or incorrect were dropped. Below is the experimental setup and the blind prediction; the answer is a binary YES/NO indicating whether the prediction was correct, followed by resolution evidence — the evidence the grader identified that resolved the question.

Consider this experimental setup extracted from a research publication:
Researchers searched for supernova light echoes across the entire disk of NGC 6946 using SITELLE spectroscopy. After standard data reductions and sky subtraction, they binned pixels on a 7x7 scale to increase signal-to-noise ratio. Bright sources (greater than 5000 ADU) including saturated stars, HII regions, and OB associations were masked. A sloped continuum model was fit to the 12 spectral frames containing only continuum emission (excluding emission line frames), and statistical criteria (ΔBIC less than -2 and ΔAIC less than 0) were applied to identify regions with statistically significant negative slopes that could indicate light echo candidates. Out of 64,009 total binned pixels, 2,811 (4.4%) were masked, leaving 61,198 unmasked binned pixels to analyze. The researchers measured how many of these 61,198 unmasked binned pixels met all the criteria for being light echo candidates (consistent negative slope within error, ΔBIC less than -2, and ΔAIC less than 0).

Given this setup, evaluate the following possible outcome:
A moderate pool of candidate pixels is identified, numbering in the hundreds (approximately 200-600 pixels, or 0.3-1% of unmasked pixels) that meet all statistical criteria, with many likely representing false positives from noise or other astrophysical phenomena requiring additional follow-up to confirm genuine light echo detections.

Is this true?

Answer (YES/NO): NO